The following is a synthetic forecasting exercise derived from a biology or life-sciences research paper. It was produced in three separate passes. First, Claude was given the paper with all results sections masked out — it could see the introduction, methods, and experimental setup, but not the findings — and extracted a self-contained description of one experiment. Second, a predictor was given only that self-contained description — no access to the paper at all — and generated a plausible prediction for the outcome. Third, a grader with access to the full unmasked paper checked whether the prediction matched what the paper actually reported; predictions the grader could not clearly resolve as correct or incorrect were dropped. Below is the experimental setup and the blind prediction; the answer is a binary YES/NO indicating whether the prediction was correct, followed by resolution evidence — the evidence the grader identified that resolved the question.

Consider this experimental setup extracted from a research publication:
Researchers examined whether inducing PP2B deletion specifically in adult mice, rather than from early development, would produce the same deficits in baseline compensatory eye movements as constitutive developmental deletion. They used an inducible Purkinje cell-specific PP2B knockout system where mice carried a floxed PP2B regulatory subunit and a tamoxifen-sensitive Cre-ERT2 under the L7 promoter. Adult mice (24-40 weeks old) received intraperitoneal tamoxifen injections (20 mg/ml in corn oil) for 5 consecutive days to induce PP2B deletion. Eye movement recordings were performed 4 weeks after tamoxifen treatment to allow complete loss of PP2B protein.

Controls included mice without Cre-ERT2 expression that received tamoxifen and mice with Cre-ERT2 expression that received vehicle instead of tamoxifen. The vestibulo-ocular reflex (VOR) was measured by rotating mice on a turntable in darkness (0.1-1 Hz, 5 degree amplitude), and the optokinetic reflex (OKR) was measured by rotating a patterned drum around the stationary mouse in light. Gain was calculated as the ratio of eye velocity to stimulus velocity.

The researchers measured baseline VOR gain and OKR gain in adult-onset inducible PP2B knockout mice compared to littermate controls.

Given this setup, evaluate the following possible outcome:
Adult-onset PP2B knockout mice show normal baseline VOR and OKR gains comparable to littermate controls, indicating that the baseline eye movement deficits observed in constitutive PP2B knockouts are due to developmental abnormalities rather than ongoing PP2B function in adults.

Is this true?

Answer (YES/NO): NO